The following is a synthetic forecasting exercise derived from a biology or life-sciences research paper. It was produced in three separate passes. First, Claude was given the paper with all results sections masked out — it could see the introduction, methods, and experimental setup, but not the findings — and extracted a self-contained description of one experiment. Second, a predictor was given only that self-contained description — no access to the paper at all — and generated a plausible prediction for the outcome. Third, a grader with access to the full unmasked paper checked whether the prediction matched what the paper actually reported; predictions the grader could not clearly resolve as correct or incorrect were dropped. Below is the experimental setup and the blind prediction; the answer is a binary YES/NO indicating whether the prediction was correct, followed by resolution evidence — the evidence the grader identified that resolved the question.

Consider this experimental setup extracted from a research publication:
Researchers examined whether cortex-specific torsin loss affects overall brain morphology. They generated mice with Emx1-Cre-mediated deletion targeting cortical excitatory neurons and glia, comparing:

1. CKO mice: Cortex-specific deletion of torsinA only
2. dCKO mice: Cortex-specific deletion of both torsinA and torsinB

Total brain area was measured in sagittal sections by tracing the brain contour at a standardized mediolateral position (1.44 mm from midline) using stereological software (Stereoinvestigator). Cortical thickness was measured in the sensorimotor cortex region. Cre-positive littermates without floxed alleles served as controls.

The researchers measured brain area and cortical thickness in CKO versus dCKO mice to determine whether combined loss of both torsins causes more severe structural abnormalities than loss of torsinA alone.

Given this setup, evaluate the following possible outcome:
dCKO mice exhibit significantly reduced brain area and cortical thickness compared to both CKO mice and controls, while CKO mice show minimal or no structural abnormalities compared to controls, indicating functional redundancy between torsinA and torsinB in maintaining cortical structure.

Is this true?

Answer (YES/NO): NO